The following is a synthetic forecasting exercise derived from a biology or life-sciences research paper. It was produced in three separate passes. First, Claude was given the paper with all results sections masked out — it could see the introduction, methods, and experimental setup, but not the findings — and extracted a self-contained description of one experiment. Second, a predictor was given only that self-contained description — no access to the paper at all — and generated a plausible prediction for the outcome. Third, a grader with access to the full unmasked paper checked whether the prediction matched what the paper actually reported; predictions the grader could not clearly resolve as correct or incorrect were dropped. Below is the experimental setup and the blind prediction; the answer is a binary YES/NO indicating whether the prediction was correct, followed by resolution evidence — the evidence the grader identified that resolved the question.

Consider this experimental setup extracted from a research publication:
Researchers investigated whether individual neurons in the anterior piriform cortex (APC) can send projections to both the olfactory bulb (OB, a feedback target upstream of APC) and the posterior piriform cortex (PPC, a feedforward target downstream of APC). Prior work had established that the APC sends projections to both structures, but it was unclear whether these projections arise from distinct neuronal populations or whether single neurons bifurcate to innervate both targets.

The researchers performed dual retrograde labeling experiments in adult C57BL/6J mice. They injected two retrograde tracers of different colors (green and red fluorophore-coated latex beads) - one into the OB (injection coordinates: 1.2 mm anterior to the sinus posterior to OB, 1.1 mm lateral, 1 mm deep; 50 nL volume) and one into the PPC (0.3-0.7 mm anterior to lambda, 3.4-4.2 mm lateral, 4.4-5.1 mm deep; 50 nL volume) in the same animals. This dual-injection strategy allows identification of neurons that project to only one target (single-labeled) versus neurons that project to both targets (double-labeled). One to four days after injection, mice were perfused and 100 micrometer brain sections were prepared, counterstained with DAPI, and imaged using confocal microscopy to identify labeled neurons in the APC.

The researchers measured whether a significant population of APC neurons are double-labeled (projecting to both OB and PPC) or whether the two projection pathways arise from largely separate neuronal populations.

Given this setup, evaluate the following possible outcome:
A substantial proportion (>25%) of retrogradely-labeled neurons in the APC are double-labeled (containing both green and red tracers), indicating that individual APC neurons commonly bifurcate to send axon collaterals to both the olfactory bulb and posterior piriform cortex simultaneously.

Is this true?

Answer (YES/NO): NO